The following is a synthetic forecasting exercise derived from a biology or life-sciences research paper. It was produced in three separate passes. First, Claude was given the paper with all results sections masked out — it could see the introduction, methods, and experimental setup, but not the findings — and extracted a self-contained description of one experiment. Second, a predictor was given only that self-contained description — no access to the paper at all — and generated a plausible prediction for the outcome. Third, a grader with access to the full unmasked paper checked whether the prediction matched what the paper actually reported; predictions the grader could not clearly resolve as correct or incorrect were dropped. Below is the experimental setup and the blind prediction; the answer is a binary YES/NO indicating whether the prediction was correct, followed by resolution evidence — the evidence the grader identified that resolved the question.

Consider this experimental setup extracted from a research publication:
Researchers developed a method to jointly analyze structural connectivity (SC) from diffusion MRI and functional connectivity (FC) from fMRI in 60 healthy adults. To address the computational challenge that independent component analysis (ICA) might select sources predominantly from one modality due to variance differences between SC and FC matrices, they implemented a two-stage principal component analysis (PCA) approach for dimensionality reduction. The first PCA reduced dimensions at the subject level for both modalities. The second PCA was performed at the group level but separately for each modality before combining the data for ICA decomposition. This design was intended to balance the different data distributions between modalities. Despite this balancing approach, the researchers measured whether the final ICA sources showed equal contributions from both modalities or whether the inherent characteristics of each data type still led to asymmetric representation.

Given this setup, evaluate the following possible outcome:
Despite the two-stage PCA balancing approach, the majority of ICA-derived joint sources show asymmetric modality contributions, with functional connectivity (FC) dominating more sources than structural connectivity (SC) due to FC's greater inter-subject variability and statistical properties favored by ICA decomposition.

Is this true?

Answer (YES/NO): NO